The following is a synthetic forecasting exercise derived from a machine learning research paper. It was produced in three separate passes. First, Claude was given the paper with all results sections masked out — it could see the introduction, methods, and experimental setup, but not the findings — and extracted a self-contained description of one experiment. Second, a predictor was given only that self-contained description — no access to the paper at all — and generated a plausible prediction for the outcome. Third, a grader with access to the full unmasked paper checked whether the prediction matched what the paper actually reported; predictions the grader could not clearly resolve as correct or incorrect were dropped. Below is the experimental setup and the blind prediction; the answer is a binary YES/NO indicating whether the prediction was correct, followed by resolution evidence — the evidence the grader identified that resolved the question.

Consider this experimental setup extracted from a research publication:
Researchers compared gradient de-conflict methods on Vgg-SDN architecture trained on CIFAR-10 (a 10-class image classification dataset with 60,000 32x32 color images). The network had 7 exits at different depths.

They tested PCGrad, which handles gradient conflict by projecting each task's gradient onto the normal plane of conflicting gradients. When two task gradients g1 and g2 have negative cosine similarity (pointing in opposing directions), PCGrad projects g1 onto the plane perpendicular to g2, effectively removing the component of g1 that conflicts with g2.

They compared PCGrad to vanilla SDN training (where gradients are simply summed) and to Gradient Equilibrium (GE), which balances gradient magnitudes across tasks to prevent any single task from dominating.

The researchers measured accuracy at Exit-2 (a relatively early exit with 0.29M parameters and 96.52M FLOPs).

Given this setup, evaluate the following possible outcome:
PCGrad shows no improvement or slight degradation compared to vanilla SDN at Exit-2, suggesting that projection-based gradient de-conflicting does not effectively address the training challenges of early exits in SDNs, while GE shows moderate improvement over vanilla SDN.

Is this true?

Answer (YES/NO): NO